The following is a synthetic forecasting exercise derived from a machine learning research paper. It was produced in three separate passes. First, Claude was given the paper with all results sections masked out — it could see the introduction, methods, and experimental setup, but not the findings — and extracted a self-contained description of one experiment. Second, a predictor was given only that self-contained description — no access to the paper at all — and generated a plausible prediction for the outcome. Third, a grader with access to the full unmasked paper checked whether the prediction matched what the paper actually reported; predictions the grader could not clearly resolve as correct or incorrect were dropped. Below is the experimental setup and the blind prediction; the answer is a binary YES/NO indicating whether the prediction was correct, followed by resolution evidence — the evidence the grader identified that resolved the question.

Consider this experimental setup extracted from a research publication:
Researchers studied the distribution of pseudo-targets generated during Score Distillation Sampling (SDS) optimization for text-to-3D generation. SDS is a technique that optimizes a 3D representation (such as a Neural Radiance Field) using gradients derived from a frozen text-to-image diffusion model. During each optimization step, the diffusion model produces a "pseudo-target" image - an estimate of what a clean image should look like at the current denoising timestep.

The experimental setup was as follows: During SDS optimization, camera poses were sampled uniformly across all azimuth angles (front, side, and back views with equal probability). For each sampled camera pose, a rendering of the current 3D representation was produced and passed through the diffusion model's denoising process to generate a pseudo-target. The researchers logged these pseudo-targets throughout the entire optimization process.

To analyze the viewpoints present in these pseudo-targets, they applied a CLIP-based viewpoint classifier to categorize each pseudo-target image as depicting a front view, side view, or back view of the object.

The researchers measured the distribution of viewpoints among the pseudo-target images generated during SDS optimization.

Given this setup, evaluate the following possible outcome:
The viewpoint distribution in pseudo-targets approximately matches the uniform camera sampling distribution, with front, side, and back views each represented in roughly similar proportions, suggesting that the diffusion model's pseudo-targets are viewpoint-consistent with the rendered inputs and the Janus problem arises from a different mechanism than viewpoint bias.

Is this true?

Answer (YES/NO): NO